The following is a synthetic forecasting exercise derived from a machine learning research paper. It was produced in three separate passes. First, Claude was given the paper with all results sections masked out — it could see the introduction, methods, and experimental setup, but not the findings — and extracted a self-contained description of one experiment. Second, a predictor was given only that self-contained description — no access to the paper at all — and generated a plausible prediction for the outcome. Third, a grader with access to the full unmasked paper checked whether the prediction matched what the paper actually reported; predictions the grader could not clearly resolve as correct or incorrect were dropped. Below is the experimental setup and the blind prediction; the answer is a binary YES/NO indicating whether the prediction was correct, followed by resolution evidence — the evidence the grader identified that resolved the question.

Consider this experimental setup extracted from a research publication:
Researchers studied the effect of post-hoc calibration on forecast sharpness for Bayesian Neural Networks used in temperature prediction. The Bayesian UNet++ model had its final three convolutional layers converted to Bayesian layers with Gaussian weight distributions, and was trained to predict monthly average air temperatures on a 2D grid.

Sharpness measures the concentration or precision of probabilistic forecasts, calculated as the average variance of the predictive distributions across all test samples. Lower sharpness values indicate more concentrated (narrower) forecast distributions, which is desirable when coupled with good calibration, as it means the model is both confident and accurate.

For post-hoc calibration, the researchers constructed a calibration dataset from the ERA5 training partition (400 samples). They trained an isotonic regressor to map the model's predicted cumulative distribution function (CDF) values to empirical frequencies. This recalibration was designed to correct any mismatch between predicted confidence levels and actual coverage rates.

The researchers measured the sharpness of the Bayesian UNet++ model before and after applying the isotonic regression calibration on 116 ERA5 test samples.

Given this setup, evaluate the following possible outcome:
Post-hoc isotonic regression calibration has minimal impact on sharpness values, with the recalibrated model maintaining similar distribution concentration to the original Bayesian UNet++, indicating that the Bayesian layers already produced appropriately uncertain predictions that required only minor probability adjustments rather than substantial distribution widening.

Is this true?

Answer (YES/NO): NO